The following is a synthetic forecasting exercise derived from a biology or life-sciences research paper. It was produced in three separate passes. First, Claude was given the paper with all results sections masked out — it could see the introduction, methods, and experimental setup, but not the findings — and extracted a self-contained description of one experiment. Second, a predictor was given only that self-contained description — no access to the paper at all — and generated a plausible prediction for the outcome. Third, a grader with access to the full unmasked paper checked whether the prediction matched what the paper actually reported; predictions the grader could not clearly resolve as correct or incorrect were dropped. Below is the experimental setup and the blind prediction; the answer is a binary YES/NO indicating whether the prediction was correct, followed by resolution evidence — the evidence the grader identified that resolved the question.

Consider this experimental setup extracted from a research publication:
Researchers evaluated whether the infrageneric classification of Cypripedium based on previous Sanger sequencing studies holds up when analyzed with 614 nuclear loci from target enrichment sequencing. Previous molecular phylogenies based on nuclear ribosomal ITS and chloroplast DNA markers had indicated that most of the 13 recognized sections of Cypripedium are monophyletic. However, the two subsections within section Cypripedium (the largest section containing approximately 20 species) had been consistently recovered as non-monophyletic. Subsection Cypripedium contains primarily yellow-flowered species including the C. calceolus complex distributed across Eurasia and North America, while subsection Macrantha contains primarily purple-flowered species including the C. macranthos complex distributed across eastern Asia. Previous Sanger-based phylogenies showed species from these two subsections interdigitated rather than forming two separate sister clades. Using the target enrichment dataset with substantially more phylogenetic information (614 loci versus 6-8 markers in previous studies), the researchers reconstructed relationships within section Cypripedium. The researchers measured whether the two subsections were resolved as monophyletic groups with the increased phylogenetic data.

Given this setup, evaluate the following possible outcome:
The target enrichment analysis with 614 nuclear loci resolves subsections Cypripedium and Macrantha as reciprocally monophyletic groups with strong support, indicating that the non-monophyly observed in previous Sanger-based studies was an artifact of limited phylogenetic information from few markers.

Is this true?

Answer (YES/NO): NO